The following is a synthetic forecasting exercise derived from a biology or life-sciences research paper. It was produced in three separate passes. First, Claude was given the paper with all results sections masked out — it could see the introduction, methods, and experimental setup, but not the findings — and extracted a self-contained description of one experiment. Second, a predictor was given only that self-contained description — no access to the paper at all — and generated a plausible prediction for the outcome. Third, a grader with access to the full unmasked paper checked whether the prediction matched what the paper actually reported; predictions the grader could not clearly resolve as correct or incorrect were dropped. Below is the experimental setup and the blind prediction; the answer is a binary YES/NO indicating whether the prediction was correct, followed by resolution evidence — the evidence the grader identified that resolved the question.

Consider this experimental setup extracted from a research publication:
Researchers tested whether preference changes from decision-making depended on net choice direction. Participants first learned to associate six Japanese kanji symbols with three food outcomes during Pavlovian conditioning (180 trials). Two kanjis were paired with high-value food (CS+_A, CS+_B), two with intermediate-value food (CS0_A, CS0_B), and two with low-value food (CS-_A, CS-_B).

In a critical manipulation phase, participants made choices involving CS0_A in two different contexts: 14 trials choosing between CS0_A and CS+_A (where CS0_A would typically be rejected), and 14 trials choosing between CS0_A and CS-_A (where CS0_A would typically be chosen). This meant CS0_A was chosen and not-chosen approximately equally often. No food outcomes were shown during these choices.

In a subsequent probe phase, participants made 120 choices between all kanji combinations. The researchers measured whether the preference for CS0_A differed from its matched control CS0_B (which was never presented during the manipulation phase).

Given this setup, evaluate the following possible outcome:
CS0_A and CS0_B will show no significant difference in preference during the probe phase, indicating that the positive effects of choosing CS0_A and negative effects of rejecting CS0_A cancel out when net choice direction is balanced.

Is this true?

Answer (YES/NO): YES